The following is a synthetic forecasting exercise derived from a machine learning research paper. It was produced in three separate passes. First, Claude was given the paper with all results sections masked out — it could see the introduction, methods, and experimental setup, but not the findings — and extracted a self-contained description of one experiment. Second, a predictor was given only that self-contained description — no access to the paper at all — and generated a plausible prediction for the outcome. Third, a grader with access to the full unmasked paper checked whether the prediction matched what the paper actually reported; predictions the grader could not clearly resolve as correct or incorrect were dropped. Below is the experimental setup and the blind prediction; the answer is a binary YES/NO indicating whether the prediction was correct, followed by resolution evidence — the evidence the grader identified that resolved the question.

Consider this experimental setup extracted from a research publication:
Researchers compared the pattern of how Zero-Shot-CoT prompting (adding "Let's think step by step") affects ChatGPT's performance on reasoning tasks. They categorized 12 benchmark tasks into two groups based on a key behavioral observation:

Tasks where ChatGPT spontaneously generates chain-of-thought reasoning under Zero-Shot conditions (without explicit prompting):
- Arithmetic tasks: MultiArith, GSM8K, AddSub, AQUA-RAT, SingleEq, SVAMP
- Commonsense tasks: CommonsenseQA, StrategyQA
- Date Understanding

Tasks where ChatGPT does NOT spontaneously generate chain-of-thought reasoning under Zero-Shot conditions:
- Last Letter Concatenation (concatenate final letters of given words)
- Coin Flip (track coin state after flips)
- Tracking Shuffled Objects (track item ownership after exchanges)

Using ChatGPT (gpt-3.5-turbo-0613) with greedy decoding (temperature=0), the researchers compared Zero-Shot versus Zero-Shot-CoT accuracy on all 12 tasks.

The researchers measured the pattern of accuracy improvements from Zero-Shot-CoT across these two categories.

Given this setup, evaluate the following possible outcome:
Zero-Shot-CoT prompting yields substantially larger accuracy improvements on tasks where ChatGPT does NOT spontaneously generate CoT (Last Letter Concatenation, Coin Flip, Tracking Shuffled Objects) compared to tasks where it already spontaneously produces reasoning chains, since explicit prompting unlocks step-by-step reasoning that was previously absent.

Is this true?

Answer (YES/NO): YES